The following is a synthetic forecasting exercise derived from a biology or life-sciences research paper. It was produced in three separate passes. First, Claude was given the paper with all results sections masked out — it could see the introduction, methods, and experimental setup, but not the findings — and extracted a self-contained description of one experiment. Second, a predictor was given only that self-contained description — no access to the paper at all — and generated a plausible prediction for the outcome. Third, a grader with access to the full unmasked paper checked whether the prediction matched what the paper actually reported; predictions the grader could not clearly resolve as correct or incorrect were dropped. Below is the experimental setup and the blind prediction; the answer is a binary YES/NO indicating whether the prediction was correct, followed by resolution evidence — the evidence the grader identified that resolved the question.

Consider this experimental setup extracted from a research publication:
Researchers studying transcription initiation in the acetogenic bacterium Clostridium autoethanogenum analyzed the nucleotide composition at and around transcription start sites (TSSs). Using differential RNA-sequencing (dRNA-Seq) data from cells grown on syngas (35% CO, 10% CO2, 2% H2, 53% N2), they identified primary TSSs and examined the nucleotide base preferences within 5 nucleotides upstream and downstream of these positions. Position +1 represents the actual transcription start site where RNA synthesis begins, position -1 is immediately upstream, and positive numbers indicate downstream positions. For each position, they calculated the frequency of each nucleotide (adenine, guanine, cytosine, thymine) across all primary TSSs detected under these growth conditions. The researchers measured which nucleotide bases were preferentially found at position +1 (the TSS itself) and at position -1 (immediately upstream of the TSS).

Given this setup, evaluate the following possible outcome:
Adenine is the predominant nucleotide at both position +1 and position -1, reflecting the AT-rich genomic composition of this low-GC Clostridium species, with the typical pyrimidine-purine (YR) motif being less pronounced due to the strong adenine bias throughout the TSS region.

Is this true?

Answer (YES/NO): NO